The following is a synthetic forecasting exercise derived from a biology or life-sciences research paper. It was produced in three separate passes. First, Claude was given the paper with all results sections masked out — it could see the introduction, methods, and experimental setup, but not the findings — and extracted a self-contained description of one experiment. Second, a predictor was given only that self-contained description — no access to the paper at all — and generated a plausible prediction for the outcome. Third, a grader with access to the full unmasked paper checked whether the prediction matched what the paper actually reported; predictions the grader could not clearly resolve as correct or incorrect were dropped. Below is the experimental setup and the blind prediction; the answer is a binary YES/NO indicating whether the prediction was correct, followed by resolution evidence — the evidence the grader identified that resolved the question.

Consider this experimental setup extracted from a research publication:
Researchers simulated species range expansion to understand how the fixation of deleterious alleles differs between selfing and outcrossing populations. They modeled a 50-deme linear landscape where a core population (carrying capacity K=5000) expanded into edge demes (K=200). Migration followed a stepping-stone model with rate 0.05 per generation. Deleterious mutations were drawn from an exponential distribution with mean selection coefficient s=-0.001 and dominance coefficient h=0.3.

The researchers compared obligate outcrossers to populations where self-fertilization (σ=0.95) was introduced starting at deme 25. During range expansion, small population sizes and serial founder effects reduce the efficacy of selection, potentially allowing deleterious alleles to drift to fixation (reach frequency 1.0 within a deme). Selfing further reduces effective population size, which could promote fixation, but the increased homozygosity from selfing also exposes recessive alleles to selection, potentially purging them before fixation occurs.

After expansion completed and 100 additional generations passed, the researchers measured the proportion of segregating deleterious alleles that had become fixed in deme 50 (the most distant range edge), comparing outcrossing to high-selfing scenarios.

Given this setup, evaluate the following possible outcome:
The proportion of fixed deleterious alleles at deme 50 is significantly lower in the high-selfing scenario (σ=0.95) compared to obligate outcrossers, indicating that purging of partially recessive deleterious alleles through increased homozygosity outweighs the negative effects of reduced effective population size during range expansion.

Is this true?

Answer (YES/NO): NO